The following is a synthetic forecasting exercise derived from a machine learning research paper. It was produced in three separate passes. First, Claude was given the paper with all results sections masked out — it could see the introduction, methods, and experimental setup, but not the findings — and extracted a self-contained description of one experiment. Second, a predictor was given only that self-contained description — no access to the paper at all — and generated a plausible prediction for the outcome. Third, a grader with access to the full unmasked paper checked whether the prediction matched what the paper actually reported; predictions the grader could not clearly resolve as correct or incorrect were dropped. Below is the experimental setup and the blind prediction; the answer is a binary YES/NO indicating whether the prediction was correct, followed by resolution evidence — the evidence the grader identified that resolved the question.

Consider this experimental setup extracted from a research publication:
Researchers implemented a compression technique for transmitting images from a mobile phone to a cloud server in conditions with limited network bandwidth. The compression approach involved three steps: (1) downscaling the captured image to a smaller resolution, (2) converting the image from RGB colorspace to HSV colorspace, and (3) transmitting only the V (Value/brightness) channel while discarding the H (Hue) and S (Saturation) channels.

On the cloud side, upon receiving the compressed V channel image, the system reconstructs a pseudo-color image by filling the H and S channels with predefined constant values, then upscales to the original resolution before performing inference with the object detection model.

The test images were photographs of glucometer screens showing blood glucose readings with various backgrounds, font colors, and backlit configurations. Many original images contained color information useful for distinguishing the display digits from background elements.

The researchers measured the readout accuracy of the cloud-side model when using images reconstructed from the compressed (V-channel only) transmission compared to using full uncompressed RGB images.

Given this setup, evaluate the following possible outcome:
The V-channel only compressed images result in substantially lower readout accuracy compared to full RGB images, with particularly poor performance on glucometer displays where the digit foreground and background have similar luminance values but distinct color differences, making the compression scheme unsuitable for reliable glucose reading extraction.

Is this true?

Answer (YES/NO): NO